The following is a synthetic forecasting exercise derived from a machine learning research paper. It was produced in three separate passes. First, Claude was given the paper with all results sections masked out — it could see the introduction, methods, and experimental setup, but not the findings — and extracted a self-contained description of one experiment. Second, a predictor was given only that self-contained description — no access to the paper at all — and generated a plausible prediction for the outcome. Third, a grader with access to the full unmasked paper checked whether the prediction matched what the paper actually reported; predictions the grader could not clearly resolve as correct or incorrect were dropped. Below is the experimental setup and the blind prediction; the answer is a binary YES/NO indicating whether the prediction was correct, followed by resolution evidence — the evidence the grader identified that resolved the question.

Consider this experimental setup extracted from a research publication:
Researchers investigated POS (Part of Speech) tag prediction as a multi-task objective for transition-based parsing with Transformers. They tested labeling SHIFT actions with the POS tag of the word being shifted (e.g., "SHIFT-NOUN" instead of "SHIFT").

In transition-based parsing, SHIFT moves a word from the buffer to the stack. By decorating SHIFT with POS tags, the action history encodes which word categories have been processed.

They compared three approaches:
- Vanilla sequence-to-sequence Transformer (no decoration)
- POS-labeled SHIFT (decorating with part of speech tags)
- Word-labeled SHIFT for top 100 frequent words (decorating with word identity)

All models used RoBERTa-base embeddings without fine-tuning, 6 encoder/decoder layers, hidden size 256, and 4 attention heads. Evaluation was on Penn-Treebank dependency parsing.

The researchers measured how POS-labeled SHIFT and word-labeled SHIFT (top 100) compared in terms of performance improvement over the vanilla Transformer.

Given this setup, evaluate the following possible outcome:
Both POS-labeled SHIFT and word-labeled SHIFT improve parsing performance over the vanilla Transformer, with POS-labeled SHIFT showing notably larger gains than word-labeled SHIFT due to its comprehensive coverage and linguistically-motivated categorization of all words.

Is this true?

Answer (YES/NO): NO